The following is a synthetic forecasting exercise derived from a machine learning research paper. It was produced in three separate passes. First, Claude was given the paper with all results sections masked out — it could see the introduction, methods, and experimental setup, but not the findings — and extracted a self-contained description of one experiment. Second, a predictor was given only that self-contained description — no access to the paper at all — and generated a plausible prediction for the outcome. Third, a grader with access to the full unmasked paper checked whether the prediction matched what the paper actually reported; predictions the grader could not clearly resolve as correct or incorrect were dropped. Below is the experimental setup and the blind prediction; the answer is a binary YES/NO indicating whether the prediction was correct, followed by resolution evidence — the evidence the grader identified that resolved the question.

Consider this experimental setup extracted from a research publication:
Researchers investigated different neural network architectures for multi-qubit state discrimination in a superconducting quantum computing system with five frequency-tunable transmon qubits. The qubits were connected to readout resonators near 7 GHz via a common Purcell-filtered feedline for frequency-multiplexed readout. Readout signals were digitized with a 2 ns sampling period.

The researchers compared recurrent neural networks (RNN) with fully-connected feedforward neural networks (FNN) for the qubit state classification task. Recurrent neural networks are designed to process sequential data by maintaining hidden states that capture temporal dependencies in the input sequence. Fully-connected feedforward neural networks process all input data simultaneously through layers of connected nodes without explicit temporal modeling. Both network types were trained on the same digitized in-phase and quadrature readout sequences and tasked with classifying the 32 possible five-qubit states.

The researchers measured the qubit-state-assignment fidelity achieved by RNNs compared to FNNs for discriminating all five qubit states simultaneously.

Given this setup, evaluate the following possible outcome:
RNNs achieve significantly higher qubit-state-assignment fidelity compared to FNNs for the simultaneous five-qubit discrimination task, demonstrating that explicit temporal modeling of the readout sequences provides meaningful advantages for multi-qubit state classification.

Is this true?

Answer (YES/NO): NO